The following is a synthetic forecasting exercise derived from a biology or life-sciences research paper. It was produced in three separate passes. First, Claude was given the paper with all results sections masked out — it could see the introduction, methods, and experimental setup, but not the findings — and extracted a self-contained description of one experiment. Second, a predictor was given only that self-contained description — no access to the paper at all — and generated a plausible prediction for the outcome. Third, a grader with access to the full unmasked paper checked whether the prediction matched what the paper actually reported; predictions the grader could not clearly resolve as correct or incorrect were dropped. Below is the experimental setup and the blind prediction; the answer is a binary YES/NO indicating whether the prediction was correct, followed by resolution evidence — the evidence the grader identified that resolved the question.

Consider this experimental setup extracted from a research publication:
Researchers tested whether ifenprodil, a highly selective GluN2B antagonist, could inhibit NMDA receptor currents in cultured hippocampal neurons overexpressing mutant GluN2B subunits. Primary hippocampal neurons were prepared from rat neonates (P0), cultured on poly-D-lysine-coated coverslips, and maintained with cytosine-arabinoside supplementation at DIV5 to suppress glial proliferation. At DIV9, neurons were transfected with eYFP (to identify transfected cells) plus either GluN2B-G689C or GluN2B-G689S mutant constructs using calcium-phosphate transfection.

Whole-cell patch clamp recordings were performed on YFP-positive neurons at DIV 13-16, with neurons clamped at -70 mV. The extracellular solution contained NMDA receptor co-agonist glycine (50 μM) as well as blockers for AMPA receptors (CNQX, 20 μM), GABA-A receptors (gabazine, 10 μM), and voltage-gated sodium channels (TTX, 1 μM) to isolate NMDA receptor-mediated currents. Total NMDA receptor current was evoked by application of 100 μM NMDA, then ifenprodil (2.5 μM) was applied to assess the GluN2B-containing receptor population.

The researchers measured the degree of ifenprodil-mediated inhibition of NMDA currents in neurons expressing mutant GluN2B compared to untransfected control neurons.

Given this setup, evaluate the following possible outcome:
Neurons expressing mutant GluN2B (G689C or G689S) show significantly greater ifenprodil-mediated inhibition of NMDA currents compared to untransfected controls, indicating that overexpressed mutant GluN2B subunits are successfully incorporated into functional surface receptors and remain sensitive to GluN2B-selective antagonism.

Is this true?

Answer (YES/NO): NO